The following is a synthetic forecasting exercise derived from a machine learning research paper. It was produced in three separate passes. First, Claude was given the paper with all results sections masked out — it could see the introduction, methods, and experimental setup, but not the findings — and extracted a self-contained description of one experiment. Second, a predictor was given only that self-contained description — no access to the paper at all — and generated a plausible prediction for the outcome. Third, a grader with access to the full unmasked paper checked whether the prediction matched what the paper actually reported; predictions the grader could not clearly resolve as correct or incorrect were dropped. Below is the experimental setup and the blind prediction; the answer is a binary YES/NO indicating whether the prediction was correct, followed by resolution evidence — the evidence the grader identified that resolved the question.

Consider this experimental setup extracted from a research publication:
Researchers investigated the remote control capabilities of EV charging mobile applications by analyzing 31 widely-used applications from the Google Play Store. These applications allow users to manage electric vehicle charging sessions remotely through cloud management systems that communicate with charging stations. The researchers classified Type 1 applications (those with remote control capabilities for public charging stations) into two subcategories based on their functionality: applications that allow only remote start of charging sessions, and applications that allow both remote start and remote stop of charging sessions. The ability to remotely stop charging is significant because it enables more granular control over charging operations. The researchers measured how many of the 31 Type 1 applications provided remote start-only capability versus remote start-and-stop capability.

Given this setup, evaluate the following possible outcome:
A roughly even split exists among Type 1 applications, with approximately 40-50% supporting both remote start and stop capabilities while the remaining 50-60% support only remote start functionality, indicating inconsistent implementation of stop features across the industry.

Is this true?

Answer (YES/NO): NO